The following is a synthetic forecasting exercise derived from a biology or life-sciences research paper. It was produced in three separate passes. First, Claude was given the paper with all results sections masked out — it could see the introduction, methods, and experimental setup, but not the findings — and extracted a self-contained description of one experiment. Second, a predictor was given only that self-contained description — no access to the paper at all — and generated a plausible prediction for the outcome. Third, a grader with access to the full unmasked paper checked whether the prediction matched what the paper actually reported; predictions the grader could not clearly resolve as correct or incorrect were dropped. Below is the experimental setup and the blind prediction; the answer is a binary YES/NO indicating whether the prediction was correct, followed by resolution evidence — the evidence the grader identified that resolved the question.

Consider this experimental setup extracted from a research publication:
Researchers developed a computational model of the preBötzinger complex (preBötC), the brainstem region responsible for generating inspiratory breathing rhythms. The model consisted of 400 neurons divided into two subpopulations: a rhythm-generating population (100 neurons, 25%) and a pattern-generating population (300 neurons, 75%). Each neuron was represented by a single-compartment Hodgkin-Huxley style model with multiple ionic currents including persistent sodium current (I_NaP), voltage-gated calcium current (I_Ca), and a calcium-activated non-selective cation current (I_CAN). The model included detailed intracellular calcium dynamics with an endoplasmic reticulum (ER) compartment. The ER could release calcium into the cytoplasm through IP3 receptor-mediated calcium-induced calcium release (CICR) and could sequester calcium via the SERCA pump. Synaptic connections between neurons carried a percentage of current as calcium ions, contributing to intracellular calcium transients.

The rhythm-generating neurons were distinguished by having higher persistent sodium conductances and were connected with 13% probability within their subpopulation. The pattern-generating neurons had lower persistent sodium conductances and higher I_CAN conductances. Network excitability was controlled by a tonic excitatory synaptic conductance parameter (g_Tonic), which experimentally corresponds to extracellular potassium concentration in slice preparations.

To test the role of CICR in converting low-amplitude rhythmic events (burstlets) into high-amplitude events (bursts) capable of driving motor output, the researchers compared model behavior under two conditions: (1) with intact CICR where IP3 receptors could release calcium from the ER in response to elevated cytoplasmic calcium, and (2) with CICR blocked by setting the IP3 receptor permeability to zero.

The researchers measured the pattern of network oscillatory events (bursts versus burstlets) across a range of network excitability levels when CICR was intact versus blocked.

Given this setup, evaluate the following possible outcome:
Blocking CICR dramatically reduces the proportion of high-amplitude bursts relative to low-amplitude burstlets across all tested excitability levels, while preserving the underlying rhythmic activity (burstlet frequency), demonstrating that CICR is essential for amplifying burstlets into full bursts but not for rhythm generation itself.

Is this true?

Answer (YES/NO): YES